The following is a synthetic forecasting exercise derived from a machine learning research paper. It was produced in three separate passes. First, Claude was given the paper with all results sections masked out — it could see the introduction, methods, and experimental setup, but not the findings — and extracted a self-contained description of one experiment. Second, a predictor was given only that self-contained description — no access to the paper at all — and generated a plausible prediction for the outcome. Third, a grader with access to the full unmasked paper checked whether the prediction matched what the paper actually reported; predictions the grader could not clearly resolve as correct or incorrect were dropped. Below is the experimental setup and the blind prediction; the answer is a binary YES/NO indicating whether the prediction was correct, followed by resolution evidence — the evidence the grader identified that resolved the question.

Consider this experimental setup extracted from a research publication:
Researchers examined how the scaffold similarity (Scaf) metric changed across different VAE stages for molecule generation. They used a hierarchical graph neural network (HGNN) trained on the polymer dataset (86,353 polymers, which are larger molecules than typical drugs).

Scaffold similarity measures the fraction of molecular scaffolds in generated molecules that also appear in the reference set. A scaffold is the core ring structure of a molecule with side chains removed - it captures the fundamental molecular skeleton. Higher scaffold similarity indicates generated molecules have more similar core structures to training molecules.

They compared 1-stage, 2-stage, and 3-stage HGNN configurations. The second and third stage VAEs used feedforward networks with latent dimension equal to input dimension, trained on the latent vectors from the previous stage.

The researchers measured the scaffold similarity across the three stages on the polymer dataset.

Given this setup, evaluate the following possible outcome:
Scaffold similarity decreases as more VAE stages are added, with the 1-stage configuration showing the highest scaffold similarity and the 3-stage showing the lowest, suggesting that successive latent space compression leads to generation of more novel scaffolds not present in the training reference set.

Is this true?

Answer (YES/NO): NO